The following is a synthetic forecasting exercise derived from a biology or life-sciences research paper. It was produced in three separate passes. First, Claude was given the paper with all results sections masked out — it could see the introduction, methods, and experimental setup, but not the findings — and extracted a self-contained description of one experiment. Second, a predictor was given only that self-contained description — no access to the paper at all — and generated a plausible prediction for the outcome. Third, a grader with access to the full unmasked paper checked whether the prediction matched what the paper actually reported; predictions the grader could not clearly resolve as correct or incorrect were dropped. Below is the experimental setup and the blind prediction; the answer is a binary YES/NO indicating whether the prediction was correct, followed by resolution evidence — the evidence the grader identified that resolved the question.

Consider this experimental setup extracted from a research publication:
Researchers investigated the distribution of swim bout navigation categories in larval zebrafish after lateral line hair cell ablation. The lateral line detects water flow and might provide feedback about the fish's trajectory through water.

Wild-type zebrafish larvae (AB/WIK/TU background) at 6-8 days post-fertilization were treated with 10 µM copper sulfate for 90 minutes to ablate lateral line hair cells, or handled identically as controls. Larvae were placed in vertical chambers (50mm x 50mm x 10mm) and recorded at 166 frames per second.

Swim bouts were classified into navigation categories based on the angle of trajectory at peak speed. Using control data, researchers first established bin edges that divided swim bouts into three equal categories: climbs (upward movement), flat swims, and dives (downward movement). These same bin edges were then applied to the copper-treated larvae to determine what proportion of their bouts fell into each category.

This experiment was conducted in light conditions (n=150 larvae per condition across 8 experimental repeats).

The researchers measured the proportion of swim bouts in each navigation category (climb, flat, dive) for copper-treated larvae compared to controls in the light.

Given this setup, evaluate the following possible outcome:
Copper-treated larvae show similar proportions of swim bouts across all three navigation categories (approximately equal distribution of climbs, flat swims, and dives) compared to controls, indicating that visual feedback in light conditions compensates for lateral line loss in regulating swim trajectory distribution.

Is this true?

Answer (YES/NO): NO